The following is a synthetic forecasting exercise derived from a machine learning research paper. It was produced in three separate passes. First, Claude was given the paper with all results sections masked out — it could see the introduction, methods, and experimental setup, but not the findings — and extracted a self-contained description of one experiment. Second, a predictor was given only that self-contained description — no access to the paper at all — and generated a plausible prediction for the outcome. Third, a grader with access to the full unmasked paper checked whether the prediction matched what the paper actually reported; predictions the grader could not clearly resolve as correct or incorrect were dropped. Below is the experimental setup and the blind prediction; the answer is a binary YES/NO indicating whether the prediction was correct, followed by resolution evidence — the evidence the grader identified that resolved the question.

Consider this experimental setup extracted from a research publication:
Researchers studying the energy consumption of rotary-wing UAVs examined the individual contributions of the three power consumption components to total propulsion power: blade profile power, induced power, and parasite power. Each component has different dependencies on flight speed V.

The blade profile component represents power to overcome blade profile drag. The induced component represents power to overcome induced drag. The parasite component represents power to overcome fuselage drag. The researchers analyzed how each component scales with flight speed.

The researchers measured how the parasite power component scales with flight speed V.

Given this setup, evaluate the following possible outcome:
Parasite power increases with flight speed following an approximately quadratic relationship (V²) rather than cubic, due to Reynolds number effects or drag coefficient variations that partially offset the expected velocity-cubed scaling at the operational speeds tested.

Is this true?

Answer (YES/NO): NO